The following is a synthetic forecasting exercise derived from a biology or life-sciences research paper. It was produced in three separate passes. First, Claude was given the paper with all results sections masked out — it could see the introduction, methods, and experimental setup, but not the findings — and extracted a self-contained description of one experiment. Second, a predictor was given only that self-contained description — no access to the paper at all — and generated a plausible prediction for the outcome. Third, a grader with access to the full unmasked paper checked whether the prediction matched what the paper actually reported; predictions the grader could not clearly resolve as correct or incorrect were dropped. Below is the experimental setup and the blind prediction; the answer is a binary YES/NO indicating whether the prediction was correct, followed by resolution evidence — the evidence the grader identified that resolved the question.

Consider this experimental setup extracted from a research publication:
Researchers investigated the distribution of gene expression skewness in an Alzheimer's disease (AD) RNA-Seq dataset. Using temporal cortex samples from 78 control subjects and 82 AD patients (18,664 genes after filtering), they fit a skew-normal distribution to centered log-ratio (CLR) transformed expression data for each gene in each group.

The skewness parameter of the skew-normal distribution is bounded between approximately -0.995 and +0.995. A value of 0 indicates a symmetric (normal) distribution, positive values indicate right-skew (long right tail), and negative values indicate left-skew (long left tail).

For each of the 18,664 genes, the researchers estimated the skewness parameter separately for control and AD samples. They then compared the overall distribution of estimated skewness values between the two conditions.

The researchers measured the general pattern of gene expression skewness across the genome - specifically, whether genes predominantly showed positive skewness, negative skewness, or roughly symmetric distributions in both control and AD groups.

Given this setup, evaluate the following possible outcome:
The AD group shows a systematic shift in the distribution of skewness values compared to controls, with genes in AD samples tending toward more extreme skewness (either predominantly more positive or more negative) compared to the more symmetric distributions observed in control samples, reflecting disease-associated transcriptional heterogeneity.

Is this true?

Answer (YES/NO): NO